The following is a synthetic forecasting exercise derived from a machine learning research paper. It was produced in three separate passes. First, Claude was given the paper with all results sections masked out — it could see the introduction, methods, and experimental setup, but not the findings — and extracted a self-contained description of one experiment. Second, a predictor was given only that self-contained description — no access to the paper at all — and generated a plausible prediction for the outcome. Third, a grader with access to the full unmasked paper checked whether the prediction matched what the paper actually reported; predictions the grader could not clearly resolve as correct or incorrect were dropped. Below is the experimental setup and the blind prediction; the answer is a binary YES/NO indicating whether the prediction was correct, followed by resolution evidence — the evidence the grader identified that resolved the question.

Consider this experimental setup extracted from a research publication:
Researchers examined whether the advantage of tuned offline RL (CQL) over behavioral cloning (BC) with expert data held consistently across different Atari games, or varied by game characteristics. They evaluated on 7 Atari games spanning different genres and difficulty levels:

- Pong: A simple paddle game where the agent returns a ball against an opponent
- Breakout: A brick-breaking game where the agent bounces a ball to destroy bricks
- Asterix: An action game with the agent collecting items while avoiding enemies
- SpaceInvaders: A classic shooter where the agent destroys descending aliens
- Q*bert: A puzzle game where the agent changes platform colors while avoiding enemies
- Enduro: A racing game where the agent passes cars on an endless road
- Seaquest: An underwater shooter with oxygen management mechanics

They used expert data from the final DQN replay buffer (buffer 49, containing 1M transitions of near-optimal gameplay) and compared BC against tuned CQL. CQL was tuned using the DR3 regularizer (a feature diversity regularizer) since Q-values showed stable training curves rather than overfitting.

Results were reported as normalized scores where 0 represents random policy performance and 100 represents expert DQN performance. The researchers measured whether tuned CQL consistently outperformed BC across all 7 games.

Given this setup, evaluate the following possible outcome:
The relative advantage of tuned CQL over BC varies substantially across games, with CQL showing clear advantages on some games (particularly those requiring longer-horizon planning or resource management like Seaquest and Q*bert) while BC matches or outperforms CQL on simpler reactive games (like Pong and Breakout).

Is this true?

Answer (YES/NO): NO